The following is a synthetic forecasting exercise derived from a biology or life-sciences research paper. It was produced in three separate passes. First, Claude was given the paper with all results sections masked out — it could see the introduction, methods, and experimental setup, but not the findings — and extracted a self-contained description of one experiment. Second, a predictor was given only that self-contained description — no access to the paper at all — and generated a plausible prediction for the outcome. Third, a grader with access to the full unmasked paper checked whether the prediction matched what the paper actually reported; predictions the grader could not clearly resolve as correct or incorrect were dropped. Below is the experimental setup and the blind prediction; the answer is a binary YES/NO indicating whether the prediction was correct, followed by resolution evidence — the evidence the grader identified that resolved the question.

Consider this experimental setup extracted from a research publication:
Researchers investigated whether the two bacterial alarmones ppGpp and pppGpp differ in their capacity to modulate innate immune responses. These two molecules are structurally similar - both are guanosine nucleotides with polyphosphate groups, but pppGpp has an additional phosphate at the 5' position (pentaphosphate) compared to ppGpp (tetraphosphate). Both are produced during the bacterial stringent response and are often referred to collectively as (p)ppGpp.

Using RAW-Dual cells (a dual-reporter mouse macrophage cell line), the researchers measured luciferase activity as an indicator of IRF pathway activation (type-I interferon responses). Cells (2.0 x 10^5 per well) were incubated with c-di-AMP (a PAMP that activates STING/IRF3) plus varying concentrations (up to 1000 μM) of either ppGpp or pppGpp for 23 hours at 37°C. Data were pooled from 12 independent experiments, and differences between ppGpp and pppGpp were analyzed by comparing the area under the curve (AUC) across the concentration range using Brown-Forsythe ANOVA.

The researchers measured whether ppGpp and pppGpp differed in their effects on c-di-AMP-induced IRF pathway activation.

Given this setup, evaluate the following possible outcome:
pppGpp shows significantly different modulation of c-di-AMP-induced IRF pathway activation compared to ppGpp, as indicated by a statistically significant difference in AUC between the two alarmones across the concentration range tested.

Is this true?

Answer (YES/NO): NO